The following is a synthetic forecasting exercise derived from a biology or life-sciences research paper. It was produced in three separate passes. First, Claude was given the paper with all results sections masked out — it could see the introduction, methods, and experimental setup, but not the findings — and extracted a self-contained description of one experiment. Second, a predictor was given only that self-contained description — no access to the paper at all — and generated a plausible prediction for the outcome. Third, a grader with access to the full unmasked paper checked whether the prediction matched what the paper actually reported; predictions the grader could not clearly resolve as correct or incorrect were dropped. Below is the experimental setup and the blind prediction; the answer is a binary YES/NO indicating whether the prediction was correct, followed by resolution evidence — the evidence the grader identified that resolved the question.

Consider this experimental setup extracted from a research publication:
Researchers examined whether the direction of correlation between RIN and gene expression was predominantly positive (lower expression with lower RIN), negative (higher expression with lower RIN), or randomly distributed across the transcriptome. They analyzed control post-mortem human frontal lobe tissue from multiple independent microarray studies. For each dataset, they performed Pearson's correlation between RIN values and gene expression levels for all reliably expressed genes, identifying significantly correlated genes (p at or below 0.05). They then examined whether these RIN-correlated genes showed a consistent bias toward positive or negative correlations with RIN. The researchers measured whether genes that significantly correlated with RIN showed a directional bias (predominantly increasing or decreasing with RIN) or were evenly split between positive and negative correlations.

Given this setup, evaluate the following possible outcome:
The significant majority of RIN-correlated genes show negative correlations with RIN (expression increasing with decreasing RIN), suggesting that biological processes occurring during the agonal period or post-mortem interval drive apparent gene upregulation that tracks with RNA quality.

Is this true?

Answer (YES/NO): NO